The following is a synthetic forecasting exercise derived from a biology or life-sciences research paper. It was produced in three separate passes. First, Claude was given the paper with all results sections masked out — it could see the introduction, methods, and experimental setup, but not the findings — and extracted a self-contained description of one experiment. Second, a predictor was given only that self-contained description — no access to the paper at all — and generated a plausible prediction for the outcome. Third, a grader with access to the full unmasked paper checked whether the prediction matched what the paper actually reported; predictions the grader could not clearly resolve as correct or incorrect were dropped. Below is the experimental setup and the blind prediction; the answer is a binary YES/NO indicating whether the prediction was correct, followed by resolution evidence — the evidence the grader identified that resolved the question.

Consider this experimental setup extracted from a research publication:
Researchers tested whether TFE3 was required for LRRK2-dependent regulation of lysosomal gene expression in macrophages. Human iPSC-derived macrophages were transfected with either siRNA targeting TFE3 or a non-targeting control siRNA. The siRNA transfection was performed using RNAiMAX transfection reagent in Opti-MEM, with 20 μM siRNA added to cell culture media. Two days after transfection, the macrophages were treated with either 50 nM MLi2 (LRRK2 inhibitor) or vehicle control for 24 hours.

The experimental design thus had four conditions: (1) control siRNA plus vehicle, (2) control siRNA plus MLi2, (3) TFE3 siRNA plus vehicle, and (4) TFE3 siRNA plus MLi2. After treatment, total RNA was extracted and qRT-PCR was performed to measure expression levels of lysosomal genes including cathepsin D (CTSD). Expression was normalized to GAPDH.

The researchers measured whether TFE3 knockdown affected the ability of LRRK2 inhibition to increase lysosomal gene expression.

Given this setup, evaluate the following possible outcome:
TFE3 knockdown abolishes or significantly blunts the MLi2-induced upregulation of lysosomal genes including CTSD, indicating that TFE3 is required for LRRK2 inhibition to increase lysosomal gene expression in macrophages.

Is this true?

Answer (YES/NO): YES